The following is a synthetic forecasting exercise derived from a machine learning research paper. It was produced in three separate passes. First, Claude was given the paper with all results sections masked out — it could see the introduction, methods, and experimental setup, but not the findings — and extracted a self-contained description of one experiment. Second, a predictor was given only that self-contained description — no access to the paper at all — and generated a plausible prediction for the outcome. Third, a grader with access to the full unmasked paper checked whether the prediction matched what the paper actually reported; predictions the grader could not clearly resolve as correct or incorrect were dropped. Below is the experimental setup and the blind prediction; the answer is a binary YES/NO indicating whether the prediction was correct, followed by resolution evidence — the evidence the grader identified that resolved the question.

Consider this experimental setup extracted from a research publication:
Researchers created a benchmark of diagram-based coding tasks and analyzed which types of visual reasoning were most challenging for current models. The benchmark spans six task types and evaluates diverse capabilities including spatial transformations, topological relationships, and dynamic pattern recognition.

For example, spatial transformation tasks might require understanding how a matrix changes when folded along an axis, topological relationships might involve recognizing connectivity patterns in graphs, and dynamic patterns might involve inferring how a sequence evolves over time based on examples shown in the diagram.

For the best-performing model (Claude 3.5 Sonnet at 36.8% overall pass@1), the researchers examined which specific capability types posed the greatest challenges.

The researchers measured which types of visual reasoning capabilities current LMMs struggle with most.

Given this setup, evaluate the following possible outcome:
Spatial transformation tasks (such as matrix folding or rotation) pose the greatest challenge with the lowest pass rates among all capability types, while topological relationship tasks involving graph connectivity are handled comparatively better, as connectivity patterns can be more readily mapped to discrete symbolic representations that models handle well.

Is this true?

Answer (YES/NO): NO